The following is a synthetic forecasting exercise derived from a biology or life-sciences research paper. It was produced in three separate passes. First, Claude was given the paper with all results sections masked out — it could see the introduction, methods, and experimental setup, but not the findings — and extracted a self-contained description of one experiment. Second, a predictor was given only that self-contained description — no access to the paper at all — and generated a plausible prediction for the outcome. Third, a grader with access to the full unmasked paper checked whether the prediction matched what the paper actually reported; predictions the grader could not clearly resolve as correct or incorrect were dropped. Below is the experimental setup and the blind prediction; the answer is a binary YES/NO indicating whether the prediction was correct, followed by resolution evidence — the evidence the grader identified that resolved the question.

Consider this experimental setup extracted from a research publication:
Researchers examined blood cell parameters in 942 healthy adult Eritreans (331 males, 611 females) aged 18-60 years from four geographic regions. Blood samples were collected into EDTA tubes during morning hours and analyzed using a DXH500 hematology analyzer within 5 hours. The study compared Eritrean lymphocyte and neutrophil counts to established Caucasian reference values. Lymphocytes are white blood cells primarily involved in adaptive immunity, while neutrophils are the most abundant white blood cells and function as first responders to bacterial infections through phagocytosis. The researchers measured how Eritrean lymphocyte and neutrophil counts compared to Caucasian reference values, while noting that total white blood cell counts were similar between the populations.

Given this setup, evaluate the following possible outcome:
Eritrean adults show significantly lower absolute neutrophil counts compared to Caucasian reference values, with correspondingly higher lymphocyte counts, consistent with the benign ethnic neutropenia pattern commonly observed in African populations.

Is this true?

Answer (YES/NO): YES